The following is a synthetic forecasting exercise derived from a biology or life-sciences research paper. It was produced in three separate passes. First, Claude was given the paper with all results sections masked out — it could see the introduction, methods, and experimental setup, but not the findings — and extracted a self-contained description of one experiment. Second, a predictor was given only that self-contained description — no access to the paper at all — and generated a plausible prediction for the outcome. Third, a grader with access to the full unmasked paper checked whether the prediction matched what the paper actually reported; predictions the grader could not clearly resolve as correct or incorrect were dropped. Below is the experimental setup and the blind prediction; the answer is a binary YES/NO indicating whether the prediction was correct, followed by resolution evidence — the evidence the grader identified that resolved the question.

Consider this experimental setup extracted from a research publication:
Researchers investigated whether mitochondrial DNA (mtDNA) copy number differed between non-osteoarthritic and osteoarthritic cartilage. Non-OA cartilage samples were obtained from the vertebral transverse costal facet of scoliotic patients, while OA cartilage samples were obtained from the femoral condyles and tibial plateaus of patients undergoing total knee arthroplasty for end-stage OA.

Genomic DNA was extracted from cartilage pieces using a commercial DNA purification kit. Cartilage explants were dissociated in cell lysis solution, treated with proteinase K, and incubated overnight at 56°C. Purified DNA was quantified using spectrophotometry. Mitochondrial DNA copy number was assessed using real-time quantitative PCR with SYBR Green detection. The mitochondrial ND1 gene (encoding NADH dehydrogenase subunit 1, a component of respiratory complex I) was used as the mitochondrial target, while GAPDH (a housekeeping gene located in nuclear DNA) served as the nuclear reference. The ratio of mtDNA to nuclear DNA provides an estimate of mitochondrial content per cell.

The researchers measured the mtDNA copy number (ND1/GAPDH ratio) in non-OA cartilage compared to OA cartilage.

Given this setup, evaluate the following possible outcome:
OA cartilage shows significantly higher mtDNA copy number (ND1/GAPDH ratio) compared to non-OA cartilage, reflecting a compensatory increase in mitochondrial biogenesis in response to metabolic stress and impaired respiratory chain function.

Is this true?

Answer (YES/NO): YES